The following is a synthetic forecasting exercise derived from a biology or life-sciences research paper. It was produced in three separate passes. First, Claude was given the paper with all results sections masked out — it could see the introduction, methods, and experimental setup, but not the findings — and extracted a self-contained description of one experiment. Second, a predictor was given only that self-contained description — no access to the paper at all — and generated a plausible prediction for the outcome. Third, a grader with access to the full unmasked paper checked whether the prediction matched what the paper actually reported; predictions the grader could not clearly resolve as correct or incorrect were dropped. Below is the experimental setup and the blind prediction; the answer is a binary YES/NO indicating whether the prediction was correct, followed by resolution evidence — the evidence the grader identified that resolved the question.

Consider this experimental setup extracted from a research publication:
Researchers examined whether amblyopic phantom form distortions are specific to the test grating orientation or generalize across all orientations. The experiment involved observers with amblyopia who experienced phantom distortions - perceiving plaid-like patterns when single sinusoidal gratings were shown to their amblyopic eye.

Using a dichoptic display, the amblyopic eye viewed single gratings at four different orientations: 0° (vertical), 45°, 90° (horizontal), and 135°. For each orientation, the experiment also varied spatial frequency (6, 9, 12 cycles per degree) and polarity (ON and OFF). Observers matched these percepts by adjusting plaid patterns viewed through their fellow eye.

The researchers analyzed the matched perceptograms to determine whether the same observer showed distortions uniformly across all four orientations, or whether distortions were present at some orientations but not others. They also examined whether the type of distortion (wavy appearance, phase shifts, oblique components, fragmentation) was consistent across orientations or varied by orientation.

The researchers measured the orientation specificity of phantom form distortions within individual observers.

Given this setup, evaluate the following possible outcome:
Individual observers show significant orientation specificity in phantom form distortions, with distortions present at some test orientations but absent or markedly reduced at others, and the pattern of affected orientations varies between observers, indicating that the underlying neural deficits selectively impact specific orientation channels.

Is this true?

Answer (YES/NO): NO